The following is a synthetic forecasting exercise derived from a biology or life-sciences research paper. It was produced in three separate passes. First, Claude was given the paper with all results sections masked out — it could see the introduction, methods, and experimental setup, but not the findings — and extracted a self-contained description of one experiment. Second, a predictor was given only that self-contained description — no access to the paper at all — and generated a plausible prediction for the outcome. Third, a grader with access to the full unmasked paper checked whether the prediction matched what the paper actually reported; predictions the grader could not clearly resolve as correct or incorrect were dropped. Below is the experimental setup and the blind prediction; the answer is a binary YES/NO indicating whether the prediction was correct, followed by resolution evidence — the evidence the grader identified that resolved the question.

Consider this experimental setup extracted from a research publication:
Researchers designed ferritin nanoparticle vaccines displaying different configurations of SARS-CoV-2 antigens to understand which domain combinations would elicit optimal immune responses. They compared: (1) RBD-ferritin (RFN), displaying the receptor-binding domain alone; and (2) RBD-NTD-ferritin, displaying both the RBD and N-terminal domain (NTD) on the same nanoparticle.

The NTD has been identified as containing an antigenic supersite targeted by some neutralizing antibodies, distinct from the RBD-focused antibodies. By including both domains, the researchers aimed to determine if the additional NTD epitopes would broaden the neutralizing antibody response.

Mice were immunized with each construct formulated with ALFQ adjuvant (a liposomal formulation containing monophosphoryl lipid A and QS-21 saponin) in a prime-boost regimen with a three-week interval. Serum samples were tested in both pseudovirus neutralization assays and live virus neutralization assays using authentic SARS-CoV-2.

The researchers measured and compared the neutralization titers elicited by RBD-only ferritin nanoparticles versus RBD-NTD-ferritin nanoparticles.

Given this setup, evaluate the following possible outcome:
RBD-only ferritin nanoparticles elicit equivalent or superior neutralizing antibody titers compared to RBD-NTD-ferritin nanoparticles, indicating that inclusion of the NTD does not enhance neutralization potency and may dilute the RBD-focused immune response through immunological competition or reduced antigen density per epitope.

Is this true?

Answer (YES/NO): YES